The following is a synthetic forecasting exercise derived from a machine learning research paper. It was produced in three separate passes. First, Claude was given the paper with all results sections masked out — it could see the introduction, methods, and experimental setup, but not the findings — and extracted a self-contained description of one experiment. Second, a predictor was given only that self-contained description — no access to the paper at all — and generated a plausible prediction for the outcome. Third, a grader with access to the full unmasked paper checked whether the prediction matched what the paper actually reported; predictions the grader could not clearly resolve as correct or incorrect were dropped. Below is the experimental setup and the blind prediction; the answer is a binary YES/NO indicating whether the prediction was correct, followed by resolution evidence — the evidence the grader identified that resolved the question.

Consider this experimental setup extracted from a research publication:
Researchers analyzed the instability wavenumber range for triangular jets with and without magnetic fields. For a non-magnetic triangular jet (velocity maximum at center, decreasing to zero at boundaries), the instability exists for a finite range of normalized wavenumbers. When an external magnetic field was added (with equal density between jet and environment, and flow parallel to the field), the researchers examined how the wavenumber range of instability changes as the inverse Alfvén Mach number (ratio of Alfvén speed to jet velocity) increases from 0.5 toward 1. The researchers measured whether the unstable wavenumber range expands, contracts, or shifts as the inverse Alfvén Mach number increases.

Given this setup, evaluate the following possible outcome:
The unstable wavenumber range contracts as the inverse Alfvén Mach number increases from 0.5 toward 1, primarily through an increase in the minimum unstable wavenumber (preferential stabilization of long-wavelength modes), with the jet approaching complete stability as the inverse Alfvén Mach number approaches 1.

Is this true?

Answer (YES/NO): YES